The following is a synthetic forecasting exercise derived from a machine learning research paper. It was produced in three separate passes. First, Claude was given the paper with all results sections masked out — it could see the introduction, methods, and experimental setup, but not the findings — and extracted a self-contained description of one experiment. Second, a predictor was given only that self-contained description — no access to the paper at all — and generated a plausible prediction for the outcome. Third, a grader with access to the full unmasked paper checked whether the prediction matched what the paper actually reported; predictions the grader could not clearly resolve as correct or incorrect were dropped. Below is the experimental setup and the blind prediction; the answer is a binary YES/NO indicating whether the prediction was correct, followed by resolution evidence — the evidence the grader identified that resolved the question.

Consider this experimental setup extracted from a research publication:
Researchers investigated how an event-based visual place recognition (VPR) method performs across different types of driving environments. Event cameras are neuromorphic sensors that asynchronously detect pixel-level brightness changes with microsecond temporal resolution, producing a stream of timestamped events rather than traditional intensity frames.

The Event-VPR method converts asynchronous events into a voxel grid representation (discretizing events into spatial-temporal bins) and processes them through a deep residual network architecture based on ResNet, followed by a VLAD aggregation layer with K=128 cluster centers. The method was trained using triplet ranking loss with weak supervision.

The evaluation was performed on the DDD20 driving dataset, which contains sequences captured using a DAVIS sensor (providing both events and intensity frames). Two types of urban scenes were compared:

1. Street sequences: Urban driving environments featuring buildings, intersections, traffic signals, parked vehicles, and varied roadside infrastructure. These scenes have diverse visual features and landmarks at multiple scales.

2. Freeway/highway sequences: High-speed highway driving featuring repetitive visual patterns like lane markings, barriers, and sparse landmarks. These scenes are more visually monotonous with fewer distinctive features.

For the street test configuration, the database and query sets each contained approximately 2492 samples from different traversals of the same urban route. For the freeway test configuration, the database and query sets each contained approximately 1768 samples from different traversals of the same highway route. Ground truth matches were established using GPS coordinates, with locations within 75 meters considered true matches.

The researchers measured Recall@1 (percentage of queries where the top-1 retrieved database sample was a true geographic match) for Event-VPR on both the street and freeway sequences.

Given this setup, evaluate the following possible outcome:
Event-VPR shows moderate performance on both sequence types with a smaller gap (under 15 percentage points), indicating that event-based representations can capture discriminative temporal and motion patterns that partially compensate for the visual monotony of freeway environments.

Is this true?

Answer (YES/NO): NO